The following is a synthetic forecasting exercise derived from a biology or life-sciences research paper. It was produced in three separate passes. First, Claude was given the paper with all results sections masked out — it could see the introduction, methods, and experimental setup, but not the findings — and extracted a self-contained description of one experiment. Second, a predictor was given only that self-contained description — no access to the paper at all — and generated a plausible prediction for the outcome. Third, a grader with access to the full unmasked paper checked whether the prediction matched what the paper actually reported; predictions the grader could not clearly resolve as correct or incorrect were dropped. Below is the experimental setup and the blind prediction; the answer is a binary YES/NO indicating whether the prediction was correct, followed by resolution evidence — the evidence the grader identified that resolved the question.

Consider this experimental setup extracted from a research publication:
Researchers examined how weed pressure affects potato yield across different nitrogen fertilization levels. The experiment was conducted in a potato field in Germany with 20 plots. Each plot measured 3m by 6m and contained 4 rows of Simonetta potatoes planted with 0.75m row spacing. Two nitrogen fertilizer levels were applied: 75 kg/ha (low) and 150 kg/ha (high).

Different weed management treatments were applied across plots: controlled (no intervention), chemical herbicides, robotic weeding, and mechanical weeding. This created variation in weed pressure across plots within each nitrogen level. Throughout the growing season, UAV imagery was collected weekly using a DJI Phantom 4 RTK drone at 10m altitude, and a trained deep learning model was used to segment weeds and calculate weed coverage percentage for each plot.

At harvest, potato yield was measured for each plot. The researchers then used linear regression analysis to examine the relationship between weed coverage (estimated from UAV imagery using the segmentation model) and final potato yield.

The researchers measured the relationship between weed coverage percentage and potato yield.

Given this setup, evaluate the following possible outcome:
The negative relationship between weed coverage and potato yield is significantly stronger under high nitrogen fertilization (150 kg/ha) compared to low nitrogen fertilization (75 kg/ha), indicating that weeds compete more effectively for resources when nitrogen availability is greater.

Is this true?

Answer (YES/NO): NO